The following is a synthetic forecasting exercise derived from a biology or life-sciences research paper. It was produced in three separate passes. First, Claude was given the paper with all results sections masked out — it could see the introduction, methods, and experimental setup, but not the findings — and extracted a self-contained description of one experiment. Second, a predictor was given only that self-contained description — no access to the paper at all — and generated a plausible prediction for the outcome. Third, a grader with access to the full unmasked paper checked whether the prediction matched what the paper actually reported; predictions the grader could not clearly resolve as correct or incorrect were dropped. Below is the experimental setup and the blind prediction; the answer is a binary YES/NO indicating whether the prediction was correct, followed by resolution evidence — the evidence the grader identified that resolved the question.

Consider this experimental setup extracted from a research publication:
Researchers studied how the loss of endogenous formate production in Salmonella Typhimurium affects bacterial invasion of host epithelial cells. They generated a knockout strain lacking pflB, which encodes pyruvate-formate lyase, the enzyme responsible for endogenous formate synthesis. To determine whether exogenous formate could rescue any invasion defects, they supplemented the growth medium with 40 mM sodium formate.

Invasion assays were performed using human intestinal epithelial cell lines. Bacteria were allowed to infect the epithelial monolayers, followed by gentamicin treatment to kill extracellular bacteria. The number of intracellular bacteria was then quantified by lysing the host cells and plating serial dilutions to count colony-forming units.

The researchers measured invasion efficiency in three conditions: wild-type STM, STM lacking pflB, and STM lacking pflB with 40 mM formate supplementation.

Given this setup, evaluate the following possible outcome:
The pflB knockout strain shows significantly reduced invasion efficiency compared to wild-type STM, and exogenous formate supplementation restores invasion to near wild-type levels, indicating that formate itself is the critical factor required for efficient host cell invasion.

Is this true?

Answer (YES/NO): NO